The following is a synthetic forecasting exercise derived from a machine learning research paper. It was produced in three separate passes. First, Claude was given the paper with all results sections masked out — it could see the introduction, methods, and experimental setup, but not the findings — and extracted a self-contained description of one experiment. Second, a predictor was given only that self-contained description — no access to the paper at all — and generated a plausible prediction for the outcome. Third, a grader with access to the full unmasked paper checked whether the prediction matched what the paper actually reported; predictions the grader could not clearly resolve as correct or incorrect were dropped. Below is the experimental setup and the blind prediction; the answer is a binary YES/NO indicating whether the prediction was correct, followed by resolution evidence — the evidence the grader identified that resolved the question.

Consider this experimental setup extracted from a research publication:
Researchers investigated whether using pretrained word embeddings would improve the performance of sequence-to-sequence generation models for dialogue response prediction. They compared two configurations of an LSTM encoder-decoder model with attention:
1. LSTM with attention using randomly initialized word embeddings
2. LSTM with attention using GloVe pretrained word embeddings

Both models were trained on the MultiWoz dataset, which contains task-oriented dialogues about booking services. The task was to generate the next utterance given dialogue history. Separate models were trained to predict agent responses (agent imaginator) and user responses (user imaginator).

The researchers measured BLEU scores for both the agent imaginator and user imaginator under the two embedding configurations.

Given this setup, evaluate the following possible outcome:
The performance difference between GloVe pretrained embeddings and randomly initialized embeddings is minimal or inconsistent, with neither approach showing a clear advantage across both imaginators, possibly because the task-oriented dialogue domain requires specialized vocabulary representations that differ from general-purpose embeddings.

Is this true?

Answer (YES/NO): NO